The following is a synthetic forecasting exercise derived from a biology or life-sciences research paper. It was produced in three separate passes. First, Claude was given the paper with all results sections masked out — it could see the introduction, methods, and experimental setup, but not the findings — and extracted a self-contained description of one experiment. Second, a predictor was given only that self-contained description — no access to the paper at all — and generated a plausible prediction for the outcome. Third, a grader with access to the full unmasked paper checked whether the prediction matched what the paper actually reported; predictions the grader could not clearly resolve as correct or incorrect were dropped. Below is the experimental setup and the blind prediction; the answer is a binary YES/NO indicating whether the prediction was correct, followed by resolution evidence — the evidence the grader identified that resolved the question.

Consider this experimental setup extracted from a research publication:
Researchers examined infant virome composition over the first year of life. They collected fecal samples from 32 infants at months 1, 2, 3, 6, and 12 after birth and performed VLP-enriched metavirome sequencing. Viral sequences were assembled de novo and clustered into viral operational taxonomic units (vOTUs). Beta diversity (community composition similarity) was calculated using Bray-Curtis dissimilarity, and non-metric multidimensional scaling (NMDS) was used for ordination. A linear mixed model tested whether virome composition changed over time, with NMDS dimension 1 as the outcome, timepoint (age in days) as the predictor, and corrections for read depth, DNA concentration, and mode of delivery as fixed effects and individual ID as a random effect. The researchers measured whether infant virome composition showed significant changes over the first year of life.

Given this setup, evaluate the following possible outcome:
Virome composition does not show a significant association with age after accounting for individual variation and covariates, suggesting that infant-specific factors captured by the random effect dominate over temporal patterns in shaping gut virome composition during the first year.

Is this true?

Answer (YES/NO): NO